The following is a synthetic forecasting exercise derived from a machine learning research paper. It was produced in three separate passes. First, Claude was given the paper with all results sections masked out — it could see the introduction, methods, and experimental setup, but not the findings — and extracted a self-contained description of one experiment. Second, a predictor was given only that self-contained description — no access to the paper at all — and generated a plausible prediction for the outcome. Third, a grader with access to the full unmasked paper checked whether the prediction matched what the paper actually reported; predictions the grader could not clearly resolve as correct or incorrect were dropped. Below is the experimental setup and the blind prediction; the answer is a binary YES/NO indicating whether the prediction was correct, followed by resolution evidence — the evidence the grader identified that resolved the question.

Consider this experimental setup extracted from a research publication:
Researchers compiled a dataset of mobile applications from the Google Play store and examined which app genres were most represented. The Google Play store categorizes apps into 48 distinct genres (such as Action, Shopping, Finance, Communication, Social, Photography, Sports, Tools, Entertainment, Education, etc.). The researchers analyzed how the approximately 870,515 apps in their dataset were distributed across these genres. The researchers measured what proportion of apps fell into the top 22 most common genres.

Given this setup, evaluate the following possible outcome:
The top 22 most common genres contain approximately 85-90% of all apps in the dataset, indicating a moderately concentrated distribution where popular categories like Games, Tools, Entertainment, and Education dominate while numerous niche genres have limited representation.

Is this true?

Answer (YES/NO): YES